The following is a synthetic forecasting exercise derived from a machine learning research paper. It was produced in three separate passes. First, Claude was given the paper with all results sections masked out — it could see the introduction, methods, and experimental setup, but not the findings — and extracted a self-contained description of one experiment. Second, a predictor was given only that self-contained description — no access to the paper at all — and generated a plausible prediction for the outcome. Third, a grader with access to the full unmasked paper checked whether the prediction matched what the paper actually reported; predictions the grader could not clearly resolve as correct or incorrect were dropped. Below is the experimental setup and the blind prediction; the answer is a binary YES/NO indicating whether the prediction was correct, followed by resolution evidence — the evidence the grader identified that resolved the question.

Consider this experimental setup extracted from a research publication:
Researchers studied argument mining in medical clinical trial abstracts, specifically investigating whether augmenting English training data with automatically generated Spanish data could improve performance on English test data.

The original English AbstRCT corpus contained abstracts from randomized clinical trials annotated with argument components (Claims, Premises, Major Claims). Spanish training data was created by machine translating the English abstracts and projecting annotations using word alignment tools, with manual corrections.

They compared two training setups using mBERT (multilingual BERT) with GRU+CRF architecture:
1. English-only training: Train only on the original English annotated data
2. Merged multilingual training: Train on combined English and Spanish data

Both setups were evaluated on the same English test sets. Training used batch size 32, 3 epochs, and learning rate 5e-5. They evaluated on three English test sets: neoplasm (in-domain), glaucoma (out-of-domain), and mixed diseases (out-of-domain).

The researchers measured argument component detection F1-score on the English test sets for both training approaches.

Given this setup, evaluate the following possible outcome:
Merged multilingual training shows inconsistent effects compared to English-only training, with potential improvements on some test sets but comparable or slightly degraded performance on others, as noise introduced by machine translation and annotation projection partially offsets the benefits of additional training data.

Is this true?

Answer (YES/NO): NO